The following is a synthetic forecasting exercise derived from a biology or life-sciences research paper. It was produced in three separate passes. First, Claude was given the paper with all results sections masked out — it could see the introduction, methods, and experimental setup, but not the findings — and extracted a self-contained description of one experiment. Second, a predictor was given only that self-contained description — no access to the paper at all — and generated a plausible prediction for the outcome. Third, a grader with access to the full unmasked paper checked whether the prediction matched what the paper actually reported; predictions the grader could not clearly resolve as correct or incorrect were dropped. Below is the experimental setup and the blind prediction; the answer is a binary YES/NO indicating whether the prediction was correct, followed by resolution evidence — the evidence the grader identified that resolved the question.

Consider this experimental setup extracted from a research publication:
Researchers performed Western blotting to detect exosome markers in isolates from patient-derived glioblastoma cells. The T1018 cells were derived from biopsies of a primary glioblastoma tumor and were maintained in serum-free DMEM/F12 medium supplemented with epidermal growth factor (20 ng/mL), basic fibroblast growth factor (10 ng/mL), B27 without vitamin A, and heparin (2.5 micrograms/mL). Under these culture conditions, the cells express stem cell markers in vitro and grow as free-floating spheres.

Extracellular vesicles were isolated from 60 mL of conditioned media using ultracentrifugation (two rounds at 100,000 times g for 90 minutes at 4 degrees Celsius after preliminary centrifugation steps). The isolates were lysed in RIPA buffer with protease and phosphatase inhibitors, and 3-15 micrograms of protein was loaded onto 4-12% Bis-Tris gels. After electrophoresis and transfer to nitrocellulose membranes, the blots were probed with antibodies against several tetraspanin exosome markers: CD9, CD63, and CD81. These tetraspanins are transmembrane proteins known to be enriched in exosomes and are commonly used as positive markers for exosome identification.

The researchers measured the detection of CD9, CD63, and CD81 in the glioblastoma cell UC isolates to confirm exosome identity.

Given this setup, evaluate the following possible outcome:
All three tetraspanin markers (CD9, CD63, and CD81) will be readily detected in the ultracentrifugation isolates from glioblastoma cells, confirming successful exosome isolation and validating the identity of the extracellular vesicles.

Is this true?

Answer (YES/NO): NO